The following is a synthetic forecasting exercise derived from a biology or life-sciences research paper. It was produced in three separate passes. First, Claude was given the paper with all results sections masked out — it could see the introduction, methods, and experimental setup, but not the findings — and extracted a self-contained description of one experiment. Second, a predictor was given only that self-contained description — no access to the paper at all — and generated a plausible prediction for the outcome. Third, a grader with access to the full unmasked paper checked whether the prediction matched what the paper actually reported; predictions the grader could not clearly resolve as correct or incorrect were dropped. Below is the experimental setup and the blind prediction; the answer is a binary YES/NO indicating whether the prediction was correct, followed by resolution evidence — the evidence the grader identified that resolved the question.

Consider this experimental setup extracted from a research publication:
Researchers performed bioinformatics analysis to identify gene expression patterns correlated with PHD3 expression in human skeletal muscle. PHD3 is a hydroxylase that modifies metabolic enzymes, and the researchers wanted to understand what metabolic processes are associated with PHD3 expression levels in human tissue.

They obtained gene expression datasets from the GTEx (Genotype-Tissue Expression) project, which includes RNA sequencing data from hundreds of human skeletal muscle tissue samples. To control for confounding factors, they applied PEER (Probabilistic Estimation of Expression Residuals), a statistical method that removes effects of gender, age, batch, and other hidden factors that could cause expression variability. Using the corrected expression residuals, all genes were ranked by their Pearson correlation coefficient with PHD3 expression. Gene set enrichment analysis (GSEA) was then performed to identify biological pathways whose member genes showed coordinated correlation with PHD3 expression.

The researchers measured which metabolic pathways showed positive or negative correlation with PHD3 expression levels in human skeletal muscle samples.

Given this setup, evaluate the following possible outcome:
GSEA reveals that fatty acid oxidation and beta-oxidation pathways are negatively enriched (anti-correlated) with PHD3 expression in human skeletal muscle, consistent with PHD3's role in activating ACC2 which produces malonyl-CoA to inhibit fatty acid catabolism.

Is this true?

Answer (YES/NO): YES